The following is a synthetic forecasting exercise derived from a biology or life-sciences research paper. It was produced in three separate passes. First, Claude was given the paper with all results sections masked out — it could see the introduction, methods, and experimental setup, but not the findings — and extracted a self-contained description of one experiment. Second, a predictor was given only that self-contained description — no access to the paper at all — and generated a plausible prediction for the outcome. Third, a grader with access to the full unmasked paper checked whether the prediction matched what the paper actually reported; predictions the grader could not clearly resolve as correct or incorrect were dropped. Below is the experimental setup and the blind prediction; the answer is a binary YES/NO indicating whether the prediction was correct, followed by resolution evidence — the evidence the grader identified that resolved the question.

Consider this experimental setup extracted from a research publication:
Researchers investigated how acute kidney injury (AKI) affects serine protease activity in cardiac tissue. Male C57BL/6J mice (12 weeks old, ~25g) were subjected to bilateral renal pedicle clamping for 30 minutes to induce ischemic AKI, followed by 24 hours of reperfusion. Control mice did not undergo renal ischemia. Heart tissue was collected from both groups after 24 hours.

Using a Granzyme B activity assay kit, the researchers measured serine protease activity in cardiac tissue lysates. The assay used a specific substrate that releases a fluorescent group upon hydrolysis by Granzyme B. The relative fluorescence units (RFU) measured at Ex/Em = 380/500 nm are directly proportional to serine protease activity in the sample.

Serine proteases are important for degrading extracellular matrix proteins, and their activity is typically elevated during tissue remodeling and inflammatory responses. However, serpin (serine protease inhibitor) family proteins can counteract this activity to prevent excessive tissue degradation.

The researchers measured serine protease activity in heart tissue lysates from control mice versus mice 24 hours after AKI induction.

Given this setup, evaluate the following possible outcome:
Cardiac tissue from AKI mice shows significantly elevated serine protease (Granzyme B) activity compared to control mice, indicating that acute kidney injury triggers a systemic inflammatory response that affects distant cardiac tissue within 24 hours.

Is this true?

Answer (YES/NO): NO